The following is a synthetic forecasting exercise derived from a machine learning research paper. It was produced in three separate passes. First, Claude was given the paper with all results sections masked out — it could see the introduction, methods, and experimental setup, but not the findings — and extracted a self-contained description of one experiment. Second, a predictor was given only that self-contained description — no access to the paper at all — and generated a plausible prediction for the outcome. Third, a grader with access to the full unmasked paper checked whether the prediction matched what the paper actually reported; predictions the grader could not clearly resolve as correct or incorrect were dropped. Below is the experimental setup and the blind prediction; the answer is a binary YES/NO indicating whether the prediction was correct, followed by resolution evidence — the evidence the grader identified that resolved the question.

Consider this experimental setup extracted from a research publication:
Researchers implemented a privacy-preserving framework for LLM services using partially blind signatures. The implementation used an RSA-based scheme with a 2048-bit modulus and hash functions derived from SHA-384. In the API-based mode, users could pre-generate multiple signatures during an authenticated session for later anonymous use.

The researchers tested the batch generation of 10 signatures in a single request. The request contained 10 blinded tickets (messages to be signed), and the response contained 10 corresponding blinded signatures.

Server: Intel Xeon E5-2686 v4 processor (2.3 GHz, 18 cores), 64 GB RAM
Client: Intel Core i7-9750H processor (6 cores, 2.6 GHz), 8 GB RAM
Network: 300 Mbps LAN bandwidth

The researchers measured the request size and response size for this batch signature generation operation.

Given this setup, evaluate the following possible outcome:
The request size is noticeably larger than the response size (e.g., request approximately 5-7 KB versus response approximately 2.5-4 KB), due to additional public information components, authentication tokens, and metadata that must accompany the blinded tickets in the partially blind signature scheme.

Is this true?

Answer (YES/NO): NO